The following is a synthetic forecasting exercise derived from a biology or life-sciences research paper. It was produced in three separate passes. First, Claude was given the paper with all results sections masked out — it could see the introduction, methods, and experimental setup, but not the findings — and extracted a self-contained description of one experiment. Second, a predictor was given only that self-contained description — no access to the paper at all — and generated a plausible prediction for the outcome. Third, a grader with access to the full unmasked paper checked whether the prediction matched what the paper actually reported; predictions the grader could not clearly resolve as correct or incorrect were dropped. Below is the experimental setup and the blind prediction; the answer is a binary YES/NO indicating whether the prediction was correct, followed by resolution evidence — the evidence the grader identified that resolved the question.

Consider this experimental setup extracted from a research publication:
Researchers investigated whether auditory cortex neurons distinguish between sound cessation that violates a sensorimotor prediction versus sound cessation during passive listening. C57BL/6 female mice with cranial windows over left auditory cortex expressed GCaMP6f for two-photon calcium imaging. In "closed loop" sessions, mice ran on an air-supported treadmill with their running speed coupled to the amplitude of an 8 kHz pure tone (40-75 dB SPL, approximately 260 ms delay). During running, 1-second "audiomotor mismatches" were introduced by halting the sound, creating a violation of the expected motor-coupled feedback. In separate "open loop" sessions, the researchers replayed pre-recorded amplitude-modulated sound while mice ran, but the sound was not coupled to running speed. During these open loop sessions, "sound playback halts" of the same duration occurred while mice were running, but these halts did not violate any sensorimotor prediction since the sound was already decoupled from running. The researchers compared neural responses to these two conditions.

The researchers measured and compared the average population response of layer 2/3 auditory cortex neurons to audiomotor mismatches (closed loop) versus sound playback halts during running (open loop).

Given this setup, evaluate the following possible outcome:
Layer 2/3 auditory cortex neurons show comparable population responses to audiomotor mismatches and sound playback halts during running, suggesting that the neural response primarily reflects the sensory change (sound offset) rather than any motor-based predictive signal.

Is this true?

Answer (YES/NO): NO